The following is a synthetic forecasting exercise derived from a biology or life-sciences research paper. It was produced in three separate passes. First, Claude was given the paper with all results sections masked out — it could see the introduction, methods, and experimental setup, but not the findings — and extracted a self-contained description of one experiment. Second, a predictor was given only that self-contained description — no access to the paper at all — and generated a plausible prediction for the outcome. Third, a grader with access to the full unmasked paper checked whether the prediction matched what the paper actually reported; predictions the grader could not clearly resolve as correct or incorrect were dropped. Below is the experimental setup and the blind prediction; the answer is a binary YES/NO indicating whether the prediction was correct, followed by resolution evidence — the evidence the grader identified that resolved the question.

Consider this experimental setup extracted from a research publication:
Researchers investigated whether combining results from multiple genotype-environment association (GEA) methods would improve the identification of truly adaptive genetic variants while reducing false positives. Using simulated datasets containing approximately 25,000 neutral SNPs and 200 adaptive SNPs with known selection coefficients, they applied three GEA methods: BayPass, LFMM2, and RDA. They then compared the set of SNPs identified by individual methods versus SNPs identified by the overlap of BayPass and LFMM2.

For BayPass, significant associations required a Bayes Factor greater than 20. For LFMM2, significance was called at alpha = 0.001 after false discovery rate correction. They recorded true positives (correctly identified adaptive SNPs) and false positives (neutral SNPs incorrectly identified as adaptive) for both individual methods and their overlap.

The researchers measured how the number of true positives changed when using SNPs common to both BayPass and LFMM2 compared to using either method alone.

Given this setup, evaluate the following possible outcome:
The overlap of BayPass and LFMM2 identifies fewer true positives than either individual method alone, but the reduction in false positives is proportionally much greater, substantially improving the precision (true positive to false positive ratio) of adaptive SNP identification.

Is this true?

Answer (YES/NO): NO